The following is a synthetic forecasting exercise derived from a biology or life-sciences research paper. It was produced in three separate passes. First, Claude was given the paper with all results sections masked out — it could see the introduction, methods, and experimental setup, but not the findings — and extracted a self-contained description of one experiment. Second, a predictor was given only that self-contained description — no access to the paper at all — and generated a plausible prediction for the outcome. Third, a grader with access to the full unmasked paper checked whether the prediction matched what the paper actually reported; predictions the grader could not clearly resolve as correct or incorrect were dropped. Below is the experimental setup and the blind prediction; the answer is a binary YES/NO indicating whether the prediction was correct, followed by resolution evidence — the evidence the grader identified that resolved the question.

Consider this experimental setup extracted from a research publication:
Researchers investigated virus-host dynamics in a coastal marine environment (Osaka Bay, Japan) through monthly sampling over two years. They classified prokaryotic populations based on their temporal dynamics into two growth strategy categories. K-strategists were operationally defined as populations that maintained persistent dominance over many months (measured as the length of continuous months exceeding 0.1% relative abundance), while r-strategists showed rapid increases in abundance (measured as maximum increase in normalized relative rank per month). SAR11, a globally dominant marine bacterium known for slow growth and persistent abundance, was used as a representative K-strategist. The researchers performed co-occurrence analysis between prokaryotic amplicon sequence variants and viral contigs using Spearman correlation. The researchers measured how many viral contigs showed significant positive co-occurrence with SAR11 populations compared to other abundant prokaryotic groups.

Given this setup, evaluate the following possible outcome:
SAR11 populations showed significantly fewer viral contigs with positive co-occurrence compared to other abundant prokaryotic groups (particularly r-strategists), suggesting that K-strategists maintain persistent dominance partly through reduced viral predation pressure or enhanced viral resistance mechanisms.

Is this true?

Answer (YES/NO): NO